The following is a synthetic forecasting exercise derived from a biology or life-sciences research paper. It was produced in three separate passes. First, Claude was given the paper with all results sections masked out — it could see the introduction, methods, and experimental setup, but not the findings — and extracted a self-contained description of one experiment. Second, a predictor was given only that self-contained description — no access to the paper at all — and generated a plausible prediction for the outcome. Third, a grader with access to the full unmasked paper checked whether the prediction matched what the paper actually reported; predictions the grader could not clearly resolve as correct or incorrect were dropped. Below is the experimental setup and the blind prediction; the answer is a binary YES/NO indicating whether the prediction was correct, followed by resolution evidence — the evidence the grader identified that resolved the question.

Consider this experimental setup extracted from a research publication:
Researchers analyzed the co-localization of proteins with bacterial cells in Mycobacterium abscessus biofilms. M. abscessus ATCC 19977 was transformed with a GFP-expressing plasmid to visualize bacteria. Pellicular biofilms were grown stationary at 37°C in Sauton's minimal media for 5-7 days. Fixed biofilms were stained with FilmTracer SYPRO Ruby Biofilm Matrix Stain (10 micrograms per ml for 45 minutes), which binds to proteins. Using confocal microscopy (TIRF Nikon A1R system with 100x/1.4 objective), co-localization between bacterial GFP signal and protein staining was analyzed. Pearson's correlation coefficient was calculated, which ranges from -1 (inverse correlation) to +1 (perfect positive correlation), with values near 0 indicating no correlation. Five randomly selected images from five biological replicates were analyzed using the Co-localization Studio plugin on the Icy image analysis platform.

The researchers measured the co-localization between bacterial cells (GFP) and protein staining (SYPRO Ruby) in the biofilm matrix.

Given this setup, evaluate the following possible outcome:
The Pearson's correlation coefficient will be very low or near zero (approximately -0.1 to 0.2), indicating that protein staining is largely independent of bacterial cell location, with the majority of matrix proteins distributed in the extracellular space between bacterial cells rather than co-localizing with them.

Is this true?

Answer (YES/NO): NO